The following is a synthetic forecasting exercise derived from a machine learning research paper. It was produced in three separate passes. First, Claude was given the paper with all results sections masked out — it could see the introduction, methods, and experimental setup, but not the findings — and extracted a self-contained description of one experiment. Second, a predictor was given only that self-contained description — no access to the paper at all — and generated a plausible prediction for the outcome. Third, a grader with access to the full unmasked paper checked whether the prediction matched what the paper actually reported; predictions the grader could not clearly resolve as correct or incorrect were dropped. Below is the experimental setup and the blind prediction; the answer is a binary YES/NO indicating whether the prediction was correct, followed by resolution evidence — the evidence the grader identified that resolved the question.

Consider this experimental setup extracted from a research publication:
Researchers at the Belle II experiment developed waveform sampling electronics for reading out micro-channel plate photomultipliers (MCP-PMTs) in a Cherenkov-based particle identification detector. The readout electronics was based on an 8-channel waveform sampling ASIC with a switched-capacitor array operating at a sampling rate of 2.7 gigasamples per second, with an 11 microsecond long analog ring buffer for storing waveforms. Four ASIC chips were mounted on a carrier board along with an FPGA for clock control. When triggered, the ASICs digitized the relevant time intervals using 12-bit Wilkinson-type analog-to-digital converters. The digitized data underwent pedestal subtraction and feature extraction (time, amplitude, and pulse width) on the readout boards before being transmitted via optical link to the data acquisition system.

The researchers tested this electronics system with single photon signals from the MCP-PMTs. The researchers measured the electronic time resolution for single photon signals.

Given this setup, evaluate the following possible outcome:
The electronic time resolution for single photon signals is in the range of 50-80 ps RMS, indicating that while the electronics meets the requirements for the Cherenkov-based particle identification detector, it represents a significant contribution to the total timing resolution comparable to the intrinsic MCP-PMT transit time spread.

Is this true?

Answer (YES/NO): YES